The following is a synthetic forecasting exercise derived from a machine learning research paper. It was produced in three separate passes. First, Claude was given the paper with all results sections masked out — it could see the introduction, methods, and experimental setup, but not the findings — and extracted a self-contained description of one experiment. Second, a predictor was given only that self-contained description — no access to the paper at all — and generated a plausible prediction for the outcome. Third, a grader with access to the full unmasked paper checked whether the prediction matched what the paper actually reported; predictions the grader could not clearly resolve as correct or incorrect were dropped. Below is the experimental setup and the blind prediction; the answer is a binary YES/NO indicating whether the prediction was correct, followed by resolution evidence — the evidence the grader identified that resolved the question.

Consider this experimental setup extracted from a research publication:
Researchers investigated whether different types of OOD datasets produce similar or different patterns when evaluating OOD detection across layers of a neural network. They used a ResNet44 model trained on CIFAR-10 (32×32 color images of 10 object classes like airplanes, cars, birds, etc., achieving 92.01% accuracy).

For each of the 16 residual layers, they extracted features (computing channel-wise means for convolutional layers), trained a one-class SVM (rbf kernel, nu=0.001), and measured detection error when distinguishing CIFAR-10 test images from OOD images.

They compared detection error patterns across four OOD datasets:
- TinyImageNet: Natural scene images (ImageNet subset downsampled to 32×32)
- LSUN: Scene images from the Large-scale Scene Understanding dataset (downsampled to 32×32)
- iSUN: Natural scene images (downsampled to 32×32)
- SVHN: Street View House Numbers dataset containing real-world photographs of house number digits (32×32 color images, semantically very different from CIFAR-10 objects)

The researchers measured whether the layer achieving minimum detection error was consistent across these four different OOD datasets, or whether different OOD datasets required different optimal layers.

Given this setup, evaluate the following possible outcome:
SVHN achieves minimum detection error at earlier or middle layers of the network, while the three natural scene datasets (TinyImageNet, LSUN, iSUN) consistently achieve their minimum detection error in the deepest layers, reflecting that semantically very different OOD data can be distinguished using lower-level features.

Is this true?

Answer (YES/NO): NO